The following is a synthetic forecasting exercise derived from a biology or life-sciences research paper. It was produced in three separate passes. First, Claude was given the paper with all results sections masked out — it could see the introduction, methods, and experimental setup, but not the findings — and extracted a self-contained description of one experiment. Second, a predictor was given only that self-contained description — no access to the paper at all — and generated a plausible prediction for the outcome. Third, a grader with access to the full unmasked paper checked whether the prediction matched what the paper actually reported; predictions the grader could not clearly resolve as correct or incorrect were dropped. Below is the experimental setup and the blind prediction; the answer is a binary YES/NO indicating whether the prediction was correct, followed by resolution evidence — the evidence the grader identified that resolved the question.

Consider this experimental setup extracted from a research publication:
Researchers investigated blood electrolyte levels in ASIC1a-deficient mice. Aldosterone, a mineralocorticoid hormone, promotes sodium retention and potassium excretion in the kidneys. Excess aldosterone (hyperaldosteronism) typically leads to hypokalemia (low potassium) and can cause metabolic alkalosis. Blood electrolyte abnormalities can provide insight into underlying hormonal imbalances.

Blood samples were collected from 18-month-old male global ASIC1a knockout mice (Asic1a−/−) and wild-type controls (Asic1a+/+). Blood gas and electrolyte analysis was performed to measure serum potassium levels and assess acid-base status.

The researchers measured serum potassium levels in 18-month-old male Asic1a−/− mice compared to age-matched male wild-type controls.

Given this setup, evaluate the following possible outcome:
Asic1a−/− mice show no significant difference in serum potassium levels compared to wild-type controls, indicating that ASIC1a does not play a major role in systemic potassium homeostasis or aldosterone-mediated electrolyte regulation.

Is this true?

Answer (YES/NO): NO